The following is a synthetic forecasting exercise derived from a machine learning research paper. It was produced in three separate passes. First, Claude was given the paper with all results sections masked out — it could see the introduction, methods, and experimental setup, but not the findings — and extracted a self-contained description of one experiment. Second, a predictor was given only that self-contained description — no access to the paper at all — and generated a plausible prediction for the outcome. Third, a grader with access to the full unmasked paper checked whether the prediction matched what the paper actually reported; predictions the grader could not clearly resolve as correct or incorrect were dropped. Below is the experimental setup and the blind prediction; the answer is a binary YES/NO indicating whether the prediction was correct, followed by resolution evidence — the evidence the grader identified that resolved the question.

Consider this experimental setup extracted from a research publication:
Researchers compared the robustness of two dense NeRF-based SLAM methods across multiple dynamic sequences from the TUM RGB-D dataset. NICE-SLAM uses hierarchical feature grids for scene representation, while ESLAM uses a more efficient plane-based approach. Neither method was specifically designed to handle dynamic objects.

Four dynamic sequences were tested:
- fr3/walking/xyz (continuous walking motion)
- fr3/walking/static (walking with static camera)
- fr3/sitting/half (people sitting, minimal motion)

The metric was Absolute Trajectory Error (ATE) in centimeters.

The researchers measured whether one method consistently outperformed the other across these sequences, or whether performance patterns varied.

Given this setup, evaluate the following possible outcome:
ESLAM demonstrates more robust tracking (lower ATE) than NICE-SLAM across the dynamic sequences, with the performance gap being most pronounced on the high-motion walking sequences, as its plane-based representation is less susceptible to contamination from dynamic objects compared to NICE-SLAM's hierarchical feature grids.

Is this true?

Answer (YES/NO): NO